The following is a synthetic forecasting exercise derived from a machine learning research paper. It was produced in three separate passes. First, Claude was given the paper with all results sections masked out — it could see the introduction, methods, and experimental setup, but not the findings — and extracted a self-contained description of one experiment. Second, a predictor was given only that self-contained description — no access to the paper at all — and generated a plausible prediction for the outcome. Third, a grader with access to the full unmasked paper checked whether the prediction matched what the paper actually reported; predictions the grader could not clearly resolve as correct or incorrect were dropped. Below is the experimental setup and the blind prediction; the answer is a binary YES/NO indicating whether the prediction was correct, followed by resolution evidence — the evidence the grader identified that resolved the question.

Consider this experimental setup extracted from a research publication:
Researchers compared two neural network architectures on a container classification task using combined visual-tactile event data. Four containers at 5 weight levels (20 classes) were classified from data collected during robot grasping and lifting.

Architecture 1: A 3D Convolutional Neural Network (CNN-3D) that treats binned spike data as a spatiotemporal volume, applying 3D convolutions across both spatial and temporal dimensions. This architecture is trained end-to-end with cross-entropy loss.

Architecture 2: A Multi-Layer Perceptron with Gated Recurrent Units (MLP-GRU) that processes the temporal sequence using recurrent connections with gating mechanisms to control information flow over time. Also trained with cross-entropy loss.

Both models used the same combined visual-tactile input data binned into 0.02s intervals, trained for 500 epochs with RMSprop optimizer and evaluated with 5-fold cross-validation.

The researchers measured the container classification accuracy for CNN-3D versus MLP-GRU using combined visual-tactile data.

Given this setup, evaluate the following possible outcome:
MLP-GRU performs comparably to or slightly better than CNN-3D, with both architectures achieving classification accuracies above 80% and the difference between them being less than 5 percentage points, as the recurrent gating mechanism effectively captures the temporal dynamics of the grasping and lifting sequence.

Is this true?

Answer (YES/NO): NO